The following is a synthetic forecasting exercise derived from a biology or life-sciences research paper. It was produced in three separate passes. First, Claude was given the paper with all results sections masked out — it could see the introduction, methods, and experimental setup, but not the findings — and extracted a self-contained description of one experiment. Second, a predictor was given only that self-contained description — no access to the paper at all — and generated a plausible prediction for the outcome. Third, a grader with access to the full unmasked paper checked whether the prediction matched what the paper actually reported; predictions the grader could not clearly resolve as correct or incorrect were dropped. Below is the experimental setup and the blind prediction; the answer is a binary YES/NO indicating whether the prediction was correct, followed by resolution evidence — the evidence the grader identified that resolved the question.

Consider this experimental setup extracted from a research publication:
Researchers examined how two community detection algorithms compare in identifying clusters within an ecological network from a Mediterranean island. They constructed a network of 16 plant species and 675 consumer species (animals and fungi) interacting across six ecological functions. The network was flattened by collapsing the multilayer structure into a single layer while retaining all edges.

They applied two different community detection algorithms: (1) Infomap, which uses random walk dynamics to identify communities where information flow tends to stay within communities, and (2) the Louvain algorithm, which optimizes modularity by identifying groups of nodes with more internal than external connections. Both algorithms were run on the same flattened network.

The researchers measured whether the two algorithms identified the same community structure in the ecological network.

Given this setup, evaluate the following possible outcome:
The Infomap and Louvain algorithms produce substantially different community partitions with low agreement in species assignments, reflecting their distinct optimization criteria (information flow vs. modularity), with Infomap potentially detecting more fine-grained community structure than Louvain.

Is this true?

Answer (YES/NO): NO